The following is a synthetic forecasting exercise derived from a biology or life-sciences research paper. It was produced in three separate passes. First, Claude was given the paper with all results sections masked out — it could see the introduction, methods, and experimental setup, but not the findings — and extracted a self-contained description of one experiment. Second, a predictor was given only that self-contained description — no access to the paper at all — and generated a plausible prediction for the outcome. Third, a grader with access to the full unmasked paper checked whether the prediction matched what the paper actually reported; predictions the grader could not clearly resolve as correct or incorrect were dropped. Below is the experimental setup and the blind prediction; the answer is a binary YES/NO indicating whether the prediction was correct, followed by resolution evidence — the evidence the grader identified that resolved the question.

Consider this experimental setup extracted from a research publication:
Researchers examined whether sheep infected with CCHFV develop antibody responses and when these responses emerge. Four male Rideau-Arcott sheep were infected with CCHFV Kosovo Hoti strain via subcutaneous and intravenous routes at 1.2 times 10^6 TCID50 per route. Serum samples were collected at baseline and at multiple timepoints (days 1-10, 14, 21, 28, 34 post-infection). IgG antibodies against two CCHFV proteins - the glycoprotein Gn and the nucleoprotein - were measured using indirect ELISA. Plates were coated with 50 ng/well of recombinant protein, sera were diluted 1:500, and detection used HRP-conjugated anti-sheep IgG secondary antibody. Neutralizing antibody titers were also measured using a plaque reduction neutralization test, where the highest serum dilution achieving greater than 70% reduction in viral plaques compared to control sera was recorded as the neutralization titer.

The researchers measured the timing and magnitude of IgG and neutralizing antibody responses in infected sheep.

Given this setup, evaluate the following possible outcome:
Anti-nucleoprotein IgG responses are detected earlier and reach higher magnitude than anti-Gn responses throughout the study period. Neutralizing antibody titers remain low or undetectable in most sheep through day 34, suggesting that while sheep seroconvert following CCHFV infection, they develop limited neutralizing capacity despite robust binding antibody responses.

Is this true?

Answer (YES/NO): NO